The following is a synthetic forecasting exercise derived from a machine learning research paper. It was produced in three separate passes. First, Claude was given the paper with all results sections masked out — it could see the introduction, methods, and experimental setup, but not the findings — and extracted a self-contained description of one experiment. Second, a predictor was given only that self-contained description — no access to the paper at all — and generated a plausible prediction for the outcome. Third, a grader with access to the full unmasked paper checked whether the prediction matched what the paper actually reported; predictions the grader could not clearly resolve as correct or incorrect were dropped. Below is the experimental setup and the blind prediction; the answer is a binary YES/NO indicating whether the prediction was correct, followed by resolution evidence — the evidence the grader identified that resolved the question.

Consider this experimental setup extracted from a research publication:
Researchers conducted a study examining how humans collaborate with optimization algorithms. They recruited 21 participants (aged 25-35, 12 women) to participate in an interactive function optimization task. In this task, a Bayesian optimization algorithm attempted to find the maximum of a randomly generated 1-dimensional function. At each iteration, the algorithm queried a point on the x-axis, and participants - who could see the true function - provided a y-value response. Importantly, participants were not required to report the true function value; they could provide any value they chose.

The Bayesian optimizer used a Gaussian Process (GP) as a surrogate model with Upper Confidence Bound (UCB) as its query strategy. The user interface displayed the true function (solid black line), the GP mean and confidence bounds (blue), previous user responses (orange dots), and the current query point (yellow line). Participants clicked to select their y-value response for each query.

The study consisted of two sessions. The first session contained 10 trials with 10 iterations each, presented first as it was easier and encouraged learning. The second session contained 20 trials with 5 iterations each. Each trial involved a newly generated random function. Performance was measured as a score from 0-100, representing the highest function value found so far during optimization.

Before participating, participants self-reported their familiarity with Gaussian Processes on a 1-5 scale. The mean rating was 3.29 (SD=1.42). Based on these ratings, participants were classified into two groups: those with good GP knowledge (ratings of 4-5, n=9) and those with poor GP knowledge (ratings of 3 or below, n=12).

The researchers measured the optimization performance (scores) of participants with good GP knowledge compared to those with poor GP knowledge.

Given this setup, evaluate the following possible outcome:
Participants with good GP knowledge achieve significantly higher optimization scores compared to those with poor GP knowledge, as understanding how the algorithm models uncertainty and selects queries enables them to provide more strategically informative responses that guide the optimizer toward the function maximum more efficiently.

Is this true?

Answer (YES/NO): NO